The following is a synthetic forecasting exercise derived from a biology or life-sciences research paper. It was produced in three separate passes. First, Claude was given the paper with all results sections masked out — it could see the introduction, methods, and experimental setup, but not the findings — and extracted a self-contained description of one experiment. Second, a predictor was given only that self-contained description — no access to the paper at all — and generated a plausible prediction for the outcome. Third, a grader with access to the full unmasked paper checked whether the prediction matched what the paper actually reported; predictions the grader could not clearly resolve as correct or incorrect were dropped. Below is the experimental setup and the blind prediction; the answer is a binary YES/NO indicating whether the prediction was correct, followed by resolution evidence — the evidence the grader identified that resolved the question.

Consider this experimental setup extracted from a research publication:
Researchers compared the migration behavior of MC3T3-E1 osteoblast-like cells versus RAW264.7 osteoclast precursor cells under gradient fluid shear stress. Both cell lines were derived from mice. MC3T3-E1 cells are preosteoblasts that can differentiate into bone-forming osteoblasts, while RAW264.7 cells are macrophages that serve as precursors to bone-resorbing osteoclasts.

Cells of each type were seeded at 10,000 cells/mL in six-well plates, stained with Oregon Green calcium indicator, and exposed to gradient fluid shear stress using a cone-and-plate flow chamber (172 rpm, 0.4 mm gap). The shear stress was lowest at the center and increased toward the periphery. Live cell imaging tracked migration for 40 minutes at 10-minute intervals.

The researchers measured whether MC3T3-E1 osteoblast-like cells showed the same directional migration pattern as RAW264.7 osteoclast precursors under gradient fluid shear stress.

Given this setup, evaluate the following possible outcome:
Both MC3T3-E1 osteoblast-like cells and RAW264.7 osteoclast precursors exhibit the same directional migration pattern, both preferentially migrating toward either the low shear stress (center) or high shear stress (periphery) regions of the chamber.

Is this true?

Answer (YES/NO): NO